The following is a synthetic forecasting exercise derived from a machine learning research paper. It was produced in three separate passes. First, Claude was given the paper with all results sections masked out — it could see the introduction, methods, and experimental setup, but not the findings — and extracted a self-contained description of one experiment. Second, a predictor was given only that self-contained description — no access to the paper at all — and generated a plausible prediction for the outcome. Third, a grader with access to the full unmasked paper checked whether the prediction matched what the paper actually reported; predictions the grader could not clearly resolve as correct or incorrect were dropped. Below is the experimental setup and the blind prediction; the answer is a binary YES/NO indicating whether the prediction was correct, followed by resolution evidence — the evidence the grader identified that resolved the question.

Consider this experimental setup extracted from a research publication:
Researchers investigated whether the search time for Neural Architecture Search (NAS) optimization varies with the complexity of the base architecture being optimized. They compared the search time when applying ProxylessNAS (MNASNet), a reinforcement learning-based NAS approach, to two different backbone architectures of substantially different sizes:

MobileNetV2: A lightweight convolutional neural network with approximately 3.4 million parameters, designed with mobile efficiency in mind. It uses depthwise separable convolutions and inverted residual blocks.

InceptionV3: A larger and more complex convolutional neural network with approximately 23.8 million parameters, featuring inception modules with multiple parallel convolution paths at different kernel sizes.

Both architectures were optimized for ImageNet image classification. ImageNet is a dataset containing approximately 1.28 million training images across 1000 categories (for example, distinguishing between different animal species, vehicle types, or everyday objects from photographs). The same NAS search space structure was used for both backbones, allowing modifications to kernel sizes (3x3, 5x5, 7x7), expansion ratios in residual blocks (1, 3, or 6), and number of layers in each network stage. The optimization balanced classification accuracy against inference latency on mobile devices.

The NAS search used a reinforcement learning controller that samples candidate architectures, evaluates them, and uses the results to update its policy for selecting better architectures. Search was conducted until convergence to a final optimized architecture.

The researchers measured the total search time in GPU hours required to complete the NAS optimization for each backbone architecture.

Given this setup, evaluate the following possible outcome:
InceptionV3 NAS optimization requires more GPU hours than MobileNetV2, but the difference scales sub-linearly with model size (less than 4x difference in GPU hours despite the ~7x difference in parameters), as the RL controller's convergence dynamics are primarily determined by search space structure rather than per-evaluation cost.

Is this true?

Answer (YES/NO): YES